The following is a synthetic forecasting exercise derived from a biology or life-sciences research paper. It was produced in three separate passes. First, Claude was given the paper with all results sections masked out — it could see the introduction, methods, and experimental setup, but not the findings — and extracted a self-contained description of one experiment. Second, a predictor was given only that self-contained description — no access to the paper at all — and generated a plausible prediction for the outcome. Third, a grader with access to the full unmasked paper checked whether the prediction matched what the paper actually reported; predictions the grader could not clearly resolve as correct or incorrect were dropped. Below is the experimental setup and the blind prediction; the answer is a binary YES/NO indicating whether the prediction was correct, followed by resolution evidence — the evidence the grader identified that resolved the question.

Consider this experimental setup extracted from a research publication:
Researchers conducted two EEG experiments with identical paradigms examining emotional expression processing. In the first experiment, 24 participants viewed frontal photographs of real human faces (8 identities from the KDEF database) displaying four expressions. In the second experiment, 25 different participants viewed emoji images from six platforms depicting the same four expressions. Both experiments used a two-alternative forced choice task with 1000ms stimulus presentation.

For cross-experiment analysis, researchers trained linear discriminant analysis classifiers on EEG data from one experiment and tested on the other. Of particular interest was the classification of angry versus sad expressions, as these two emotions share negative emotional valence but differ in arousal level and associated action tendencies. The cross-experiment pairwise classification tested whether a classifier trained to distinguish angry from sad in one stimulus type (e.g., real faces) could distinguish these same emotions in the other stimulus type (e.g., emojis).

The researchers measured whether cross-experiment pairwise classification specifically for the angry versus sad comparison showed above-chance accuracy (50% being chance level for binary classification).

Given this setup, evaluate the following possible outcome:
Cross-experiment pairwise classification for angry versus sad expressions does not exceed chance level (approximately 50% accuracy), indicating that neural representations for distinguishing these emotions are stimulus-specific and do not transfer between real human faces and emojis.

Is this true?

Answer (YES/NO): YES